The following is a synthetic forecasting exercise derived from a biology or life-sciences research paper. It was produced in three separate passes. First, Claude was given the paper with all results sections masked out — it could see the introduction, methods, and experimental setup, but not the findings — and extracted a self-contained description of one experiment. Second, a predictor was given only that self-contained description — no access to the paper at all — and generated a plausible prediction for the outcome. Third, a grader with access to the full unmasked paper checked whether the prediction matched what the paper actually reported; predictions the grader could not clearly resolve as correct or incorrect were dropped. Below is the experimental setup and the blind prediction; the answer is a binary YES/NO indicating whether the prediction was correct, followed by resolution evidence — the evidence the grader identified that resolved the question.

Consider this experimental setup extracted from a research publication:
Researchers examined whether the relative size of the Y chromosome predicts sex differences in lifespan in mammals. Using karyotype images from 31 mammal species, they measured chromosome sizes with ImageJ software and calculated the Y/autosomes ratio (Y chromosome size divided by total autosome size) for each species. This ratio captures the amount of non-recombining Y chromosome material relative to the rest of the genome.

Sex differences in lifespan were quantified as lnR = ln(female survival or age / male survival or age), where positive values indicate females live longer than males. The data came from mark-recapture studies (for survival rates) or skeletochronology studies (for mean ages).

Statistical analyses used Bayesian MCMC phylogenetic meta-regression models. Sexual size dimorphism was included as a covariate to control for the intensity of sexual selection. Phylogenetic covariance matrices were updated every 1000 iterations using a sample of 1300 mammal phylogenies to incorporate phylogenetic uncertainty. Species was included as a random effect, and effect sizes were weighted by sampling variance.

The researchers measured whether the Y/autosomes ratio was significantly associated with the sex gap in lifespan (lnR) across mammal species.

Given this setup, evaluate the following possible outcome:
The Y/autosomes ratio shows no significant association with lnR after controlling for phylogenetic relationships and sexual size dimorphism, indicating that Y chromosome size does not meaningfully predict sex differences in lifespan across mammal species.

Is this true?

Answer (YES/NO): NO